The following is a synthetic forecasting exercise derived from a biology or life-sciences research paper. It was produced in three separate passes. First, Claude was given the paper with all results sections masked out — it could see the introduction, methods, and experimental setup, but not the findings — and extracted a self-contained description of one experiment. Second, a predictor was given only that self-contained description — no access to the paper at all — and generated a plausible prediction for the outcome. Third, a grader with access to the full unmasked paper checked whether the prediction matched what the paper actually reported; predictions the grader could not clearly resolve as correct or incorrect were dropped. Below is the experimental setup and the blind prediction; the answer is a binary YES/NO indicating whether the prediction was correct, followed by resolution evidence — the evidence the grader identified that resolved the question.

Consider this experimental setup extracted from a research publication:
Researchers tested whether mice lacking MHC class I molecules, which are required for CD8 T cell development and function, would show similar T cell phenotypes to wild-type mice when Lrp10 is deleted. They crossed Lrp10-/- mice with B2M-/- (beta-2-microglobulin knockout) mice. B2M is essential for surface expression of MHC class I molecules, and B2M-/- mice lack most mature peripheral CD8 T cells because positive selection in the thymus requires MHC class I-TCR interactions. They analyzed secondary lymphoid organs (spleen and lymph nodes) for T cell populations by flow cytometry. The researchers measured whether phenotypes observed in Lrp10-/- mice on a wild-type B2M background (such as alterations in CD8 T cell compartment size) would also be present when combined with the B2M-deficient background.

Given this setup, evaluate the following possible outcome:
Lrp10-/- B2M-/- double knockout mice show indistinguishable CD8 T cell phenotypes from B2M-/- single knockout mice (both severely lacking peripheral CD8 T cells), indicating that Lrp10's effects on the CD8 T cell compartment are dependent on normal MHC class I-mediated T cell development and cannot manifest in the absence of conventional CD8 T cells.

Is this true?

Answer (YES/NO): NO